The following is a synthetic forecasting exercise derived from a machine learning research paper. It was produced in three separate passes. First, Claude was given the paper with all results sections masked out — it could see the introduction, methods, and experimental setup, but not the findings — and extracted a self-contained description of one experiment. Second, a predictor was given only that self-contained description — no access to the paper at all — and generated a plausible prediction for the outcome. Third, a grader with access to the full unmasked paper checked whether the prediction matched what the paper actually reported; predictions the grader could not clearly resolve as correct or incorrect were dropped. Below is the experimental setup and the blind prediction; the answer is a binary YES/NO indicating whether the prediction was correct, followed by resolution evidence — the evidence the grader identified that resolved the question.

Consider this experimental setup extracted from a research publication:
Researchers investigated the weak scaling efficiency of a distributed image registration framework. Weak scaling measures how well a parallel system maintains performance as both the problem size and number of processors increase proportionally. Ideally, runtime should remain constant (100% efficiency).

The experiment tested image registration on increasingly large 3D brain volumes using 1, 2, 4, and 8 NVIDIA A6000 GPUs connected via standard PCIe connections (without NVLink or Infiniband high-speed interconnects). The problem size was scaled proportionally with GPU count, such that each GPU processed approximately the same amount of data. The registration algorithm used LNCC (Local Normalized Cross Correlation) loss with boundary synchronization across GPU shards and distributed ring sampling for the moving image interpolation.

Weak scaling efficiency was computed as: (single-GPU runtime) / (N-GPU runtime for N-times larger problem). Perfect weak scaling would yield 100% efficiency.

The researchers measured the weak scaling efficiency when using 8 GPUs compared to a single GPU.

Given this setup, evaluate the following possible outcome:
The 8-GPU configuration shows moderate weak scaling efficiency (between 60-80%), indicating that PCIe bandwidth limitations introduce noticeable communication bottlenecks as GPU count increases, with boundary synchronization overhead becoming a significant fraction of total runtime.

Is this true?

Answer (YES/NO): NO